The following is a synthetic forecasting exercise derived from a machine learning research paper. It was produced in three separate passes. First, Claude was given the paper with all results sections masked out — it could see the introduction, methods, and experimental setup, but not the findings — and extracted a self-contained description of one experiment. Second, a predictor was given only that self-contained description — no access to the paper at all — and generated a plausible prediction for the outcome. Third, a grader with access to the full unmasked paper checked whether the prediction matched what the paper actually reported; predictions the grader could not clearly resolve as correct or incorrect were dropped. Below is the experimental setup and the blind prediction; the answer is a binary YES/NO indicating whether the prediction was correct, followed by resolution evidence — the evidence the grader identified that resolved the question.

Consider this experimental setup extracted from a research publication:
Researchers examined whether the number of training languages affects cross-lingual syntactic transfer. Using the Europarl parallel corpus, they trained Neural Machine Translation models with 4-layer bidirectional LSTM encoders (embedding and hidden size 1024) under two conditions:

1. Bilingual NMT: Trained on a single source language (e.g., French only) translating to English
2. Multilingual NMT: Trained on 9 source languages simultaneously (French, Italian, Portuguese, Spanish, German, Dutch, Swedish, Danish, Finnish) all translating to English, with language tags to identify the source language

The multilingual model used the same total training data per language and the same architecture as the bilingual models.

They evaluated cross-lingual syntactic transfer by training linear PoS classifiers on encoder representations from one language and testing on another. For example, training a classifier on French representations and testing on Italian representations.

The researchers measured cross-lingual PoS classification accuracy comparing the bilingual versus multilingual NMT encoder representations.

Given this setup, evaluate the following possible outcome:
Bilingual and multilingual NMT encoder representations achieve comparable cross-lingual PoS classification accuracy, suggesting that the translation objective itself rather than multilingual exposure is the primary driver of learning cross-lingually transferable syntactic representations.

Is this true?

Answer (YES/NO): NO